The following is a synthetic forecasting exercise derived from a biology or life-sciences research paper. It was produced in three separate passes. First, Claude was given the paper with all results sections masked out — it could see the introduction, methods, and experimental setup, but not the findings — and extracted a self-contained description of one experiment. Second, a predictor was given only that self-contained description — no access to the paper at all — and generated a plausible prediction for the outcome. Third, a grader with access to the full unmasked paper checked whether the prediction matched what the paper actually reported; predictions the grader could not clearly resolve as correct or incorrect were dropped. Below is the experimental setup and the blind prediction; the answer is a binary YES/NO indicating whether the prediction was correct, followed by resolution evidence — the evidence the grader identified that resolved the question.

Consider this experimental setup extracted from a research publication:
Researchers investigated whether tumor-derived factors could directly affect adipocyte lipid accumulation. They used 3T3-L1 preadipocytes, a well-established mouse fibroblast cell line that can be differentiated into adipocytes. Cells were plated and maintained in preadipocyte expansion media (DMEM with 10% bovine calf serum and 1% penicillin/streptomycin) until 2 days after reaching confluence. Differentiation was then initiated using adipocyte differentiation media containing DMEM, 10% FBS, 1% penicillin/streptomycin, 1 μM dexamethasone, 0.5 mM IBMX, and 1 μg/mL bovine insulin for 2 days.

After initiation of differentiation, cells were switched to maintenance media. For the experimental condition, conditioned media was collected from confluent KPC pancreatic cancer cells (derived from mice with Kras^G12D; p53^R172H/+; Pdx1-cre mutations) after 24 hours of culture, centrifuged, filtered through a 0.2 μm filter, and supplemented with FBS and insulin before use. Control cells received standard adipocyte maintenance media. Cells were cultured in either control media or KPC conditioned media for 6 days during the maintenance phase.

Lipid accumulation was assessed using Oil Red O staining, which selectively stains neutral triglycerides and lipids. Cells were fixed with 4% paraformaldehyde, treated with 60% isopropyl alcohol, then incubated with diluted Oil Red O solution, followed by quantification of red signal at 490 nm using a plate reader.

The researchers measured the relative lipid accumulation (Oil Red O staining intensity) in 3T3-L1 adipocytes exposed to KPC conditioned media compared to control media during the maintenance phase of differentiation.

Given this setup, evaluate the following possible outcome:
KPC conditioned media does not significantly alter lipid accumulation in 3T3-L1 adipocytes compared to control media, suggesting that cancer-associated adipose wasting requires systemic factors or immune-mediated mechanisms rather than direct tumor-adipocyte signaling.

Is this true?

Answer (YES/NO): NO